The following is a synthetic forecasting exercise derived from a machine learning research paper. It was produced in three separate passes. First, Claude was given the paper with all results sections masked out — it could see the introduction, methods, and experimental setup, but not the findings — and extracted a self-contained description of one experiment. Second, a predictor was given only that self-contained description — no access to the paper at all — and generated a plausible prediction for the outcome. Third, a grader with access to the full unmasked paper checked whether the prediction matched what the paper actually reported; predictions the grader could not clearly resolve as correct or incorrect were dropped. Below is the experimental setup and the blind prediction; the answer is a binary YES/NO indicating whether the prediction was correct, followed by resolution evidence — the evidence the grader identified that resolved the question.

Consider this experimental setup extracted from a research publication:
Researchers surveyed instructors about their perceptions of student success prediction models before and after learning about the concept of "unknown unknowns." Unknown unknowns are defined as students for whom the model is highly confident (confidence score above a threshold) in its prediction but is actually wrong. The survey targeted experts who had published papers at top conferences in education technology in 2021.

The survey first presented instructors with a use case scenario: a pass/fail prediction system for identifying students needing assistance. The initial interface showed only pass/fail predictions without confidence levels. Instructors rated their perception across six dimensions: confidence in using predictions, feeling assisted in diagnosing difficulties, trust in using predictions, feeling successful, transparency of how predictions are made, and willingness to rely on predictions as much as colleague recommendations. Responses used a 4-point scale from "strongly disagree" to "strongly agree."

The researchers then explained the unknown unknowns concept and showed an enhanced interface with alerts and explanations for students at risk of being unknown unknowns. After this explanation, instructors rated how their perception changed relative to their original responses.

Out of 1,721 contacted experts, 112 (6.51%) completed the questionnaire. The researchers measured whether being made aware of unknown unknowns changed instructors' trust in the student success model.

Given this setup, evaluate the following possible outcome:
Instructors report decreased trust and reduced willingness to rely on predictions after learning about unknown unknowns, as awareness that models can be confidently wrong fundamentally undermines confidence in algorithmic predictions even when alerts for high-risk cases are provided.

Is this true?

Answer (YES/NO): NO